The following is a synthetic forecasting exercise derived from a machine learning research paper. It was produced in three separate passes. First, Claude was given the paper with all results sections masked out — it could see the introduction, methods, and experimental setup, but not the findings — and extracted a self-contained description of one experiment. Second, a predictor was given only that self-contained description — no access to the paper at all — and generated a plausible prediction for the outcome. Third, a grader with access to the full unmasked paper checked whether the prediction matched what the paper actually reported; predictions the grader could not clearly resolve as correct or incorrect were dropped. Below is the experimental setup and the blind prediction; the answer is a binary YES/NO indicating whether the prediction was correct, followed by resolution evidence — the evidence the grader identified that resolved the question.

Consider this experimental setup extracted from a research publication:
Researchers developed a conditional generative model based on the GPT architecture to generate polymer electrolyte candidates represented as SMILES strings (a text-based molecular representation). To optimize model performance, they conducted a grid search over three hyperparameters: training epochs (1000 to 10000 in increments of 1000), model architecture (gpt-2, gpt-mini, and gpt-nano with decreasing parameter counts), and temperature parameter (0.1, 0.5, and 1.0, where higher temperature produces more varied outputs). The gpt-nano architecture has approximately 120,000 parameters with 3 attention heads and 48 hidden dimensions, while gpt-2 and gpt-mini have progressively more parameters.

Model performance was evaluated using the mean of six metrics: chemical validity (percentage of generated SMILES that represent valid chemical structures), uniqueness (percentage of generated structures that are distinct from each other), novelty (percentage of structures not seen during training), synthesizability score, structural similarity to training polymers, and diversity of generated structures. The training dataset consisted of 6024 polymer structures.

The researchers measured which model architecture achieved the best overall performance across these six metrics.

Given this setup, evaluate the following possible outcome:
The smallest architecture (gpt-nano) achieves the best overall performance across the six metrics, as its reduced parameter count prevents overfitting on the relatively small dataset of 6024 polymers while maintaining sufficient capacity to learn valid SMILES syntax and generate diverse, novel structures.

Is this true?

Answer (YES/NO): YES